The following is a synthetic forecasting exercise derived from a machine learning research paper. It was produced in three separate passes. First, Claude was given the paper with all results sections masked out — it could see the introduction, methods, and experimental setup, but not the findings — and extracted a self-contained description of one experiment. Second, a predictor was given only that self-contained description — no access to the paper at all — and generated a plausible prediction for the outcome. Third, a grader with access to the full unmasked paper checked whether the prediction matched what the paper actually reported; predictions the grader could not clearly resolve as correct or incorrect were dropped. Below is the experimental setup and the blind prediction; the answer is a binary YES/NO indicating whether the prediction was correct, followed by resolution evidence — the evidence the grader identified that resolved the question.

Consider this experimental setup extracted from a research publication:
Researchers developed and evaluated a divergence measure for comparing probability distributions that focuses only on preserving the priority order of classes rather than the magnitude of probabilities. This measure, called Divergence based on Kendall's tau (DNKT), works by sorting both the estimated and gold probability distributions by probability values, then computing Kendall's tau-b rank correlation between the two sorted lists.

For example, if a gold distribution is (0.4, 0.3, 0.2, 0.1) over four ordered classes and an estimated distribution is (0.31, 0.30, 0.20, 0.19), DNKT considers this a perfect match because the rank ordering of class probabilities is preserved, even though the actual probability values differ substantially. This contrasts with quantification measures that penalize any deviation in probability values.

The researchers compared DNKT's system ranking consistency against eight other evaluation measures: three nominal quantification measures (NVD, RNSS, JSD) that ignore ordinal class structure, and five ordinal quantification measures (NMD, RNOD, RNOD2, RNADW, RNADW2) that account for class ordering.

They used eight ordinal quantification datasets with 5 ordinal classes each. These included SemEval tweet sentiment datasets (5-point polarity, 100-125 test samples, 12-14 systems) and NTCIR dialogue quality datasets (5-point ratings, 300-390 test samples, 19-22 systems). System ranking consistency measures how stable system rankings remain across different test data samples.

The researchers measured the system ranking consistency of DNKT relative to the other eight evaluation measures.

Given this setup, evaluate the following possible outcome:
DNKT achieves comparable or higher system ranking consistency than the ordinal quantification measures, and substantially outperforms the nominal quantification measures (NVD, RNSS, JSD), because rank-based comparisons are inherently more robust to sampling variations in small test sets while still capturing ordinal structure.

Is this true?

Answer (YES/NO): NO